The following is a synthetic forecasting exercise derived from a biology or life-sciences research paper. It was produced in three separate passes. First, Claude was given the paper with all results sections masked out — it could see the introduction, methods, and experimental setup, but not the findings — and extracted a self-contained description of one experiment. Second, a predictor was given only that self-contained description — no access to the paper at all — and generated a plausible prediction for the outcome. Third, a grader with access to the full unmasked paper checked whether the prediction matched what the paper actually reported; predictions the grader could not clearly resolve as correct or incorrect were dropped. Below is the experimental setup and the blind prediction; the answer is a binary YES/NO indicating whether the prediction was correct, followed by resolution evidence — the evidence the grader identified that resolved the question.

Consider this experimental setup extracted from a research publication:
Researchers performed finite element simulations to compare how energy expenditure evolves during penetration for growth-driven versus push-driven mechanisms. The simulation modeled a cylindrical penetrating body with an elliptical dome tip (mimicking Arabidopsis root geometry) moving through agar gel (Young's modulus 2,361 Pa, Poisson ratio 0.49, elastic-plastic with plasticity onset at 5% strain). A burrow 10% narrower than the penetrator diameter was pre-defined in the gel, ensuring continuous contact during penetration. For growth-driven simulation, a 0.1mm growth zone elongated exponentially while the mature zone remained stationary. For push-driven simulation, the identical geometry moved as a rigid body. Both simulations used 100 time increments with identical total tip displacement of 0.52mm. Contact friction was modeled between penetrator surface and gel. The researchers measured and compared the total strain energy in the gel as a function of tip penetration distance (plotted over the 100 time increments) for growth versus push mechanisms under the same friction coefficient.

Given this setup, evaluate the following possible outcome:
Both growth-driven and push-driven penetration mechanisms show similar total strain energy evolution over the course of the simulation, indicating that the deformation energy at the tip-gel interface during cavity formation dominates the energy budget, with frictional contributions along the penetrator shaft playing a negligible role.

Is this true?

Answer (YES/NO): NO